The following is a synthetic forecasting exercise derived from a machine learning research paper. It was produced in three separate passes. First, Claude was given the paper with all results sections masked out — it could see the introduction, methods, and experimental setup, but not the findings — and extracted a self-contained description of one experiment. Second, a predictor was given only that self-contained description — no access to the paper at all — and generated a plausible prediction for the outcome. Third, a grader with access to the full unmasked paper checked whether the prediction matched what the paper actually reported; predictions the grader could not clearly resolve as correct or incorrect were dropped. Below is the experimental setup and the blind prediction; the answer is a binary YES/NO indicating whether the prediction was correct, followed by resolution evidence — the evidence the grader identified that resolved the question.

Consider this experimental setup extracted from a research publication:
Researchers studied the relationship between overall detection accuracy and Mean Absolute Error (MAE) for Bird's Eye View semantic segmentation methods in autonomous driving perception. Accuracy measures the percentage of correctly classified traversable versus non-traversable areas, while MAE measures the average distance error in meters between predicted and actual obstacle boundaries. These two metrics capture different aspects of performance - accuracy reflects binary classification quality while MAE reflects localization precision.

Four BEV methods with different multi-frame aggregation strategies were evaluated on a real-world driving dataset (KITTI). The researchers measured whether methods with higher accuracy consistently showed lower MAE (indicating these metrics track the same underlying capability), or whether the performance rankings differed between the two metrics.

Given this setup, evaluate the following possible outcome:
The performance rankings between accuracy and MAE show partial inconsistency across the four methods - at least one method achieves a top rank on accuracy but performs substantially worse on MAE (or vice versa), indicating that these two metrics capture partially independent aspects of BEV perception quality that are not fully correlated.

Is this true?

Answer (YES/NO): YES